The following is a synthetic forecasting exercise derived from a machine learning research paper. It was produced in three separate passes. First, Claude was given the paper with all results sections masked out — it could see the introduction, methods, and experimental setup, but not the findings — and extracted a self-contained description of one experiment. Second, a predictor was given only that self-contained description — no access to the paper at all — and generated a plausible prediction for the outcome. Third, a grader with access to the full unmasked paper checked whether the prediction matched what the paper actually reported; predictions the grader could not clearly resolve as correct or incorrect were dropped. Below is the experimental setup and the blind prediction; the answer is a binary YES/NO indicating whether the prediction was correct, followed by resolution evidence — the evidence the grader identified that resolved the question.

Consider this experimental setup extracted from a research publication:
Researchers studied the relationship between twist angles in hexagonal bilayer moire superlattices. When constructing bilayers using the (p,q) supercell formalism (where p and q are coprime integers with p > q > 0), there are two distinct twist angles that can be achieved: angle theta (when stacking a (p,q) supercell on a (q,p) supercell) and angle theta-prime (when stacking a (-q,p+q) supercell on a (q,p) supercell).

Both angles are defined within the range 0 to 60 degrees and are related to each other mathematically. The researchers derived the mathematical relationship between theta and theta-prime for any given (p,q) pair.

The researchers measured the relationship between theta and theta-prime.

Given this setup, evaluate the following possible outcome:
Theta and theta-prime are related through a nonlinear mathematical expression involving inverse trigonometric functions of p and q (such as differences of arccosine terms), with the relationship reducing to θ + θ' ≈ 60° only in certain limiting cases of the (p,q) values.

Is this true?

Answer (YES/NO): NO